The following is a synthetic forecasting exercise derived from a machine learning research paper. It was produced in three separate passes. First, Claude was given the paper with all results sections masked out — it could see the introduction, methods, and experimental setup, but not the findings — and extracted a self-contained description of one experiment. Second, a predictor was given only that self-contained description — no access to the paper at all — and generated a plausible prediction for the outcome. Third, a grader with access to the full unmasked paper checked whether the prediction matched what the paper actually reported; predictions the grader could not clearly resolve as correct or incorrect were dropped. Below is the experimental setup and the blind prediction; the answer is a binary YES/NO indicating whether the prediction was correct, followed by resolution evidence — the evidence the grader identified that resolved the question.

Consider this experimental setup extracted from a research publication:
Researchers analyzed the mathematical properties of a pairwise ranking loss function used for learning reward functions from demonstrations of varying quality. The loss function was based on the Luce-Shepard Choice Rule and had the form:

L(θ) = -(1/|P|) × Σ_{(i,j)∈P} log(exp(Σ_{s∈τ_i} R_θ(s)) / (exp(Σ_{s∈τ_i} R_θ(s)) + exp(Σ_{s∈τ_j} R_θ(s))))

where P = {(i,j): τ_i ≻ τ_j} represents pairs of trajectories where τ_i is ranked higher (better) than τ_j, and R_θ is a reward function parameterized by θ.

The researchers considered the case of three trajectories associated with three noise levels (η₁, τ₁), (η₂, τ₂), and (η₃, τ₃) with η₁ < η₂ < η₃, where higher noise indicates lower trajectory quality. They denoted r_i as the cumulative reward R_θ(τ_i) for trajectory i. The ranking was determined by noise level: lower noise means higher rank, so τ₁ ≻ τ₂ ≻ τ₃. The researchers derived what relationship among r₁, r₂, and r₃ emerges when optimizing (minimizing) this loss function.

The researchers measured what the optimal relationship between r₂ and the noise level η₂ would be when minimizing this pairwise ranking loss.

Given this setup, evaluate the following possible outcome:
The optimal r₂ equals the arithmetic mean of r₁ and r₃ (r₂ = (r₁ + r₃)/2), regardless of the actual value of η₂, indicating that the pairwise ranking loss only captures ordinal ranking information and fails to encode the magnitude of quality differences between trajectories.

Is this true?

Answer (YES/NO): YES